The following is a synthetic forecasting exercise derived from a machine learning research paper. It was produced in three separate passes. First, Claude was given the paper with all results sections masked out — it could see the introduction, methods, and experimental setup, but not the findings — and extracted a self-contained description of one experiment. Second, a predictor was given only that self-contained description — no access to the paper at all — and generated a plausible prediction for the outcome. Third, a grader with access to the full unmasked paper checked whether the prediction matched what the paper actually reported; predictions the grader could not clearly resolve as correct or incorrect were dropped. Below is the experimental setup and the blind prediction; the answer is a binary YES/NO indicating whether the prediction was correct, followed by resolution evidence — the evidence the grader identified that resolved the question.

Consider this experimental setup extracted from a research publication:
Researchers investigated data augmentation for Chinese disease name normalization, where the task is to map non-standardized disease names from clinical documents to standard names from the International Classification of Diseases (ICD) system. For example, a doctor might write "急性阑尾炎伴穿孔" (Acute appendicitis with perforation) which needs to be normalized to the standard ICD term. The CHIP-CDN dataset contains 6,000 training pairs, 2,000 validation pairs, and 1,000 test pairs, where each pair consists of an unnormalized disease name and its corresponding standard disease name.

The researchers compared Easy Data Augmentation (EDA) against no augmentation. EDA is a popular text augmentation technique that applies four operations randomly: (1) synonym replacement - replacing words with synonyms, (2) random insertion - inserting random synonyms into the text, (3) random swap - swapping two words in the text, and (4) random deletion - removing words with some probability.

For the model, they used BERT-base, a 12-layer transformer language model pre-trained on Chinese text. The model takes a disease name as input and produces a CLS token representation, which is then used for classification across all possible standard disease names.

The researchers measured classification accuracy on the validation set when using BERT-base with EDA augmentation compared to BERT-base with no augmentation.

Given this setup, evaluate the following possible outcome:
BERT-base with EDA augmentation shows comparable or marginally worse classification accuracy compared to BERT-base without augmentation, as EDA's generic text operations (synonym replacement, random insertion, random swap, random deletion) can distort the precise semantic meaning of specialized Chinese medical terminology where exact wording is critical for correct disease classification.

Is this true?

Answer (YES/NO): YES